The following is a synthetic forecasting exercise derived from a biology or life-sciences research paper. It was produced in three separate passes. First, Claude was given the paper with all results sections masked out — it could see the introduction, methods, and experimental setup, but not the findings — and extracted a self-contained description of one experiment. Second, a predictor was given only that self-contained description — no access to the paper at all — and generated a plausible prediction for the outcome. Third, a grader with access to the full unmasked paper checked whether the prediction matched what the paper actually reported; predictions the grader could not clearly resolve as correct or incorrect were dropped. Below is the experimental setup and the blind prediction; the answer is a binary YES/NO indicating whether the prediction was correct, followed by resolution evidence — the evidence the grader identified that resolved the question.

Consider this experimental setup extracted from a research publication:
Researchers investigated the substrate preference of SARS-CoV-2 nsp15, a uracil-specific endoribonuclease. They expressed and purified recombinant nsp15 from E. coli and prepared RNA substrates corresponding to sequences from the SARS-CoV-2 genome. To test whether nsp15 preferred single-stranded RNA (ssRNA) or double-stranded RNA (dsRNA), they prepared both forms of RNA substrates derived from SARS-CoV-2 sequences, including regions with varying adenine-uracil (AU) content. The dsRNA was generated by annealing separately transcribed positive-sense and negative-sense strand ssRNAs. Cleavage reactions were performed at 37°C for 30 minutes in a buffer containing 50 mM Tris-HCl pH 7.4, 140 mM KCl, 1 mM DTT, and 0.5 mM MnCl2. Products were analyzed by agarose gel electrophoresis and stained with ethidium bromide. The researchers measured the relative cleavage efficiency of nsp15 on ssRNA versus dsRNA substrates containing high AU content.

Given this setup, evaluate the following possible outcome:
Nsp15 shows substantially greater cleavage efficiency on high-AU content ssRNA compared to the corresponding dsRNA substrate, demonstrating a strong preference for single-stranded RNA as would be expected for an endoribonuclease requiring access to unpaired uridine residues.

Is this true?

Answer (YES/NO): NO